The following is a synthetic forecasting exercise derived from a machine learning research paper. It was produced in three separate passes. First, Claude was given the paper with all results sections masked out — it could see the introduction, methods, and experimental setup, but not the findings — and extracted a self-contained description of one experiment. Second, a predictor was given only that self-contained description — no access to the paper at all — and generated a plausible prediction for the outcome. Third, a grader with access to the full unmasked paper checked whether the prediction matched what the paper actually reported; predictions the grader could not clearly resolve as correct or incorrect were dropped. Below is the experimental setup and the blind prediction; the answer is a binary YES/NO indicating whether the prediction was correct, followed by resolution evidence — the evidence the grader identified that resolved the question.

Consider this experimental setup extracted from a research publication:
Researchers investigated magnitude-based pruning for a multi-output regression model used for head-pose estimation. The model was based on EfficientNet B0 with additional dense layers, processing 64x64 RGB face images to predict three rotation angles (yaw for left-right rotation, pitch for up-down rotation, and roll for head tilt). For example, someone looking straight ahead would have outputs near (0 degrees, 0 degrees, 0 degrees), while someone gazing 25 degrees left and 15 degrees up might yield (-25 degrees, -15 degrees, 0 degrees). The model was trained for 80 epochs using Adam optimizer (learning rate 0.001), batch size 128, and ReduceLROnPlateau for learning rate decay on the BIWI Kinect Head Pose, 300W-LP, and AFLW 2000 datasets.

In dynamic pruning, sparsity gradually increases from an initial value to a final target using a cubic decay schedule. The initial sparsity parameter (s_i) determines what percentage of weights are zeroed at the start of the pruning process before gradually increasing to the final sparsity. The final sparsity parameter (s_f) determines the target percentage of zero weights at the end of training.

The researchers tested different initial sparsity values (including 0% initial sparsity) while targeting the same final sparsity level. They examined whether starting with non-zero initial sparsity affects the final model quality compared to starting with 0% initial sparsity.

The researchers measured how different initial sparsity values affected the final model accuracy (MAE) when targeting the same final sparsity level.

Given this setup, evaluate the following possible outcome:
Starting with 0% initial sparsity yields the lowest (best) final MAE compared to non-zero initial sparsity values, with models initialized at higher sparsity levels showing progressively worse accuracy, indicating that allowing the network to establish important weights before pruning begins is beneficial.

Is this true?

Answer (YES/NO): NO